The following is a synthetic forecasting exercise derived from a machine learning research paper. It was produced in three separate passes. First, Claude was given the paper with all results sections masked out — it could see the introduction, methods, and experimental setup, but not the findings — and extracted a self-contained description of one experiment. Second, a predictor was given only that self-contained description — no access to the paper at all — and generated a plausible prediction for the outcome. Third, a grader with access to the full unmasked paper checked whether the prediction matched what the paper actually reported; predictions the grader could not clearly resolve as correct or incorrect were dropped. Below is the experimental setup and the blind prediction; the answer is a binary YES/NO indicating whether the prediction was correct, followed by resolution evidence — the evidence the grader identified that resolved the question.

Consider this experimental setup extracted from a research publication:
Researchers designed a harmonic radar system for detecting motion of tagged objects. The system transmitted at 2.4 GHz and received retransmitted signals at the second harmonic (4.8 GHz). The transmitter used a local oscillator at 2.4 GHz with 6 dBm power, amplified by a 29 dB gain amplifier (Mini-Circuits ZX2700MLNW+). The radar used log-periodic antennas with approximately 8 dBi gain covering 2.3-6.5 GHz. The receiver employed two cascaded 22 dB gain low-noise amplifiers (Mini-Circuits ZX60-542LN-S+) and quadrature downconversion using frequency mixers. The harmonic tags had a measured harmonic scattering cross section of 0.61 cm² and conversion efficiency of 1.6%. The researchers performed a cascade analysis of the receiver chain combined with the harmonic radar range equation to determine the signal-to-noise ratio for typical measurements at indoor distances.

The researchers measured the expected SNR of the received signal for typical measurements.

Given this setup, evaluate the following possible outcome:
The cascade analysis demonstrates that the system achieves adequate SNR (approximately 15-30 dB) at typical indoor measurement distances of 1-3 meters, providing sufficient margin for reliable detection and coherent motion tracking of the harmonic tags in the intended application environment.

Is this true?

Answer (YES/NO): YES